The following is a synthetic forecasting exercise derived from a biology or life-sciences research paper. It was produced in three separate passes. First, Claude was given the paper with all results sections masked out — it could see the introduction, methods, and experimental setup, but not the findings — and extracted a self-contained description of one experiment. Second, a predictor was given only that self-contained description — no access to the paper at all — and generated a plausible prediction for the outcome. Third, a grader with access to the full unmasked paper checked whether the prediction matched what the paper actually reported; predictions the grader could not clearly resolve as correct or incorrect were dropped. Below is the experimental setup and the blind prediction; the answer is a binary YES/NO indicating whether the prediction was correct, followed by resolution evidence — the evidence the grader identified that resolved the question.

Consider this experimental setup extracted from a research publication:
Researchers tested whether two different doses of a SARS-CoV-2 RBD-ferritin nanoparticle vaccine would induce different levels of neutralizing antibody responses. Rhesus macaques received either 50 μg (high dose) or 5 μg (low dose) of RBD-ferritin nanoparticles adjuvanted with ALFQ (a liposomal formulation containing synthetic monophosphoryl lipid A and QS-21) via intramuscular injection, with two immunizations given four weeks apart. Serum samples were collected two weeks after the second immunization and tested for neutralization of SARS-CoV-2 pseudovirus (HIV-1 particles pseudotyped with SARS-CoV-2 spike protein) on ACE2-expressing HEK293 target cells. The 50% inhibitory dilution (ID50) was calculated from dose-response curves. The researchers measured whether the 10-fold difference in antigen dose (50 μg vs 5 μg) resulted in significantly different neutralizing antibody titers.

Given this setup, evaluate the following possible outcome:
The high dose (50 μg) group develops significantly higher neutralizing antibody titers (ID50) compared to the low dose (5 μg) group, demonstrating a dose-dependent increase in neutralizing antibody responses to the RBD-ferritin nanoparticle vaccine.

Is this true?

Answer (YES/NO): NO